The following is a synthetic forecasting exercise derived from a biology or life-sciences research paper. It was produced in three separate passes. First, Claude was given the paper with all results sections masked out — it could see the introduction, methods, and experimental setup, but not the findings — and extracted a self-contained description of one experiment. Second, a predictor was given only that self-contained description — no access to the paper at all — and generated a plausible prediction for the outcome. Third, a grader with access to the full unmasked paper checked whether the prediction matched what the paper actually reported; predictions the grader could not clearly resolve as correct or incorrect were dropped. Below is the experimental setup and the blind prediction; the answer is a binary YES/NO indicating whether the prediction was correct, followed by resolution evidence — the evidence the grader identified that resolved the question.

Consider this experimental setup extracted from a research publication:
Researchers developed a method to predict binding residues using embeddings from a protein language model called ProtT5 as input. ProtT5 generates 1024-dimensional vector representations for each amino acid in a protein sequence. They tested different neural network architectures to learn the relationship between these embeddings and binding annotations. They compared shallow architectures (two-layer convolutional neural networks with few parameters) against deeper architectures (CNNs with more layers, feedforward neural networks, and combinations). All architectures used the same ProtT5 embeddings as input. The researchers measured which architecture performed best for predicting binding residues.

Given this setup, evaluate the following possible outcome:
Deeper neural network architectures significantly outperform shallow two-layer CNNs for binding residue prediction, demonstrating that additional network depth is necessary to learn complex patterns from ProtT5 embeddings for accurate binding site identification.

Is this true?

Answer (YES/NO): NO